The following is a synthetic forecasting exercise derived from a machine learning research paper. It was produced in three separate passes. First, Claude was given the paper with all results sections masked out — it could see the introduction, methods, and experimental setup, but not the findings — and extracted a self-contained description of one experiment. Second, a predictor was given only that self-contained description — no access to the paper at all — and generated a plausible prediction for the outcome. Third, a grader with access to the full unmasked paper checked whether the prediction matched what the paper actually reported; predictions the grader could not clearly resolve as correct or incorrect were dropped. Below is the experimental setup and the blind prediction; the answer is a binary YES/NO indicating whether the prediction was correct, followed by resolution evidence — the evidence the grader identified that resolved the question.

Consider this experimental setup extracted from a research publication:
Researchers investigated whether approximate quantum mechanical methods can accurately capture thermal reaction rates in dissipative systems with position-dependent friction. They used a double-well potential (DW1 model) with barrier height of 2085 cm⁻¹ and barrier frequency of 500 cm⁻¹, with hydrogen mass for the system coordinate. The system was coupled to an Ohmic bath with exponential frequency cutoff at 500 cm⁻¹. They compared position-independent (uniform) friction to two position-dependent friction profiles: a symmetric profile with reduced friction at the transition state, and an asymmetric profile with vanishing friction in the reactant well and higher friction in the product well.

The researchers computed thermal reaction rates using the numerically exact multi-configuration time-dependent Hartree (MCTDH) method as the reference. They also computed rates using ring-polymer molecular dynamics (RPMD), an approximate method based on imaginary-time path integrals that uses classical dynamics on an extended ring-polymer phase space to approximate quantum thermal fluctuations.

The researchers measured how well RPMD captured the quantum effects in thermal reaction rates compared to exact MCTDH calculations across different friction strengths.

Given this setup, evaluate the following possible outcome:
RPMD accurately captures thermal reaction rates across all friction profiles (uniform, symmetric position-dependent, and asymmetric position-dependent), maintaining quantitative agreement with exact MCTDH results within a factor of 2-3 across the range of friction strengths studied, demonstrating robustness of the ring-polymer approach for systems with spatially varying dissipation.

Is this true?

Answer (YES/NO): NO